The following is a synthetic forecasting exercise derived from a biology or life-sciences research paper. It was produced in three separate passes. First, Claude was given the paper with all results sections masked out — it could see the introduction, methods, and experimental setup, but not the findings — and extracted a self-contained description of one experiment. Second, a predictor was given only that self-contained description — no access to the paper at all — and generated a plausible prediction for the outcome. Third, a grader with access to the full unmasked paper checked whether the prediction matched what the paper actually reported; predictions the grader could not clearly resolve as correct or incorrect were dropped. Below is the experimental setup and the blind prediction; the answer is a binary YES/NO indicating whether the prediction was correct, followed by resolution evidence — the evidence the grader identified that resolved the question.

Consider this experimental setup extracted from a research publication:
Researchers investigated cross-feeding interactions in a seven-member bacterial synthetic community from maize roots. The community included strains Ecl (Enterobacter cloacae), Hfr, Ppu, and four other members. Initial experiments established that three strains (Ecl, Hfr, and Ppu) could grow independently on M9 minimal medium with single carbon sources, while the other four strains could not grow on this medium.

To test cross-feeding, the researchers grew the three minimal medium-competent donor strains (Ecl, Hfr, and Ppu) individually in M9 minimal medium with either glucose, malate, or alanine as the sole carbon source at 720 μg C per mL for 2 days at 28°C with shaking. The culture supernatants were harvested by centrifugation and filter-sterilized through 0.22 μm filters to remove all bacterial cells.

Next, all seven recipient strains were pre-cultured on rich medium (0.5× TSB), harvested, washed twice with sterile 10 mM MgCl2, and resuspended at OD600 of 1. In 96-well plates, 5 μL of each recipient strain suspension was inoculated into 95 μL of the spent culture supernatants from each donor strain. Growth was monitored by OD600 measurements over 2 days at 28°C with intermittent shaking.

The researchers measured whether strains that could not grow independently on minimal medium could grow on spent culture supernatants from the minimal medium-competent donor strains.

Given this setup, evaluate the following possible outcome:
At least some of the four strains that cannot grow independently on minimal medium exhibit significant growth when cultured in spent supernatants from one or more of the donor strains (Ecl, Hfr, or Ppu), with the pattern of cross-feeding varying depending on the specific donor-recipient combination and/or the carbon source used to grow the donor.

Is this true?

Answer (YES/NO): YES